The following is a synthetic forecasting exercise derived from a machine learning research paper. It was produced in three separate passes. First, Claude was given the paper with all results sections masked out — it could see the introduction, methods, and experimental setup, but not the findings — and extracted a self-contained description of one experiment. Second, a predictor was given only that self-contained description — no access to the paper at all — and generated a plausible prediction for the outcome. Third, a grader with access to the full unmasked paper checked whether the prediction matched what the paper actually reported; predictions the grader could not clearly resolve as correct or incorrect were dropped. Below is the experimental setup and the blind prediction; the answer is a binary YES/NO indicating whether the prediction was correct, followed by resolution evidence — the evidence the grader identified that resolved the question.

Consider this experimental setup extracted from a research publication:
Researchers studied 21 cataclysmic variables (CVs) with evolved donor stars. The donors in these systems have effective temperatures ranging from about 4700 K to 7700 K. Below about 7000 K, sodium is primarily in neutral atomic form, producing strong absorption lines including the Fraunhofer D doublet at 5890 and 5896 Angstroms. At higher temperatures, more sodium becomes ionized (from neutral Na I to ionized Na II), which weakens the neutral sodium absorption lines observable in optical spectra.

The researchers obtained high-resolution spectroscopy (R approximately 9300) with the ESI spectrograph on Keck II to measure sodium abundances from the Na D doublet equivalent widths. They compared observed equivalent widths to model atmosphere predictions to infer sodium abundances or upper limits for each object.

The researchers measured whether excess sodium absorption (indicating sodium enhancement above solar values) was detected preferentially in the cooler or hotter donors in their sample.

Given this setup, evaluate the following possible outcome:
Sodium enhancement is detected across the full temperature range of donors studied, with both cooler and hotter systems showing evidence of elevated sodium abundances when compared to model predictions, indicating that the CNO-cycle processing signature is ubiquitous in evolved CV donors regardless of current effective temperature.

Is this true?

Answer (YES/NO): NO